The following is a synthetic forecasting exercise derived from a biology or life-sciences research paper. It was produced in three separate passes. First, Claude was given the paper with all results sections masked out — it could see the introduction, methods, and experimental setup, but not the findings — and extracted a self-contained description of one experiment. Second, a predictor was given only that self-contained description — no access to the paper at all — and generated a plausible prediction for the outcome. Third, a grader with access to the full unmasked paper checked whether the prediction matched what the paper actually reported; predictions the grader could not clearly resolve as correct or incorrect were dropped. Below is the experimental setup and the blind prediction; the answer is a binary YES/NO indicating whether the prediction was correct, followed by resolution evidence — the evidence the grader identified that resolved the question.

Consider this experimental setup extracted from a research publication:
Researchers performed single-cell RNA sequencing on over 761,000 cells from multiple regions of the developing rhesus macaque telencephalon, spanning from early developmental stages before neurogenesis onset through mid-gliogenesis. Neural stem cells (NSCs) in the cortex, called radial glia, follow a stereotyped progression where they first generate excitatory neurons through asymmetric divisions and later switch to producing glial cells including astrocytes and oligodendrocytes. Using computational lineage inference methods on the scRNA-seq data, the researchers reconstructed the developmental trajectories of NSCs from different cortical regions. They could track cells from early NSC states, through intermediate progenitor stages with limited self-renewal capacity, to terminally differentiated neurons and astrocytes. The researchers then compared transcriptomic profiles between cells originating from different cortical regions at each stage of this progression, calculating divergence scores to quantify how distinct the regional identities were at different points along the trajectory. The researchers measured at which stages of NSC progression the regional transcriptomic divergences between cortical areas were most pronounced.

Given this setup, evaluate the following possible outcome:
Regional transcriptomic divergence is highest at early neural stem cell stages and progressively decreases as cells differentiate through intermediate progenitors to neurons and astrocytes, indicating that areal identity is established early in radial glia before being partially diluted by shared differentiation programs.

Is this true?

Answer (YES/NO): NO